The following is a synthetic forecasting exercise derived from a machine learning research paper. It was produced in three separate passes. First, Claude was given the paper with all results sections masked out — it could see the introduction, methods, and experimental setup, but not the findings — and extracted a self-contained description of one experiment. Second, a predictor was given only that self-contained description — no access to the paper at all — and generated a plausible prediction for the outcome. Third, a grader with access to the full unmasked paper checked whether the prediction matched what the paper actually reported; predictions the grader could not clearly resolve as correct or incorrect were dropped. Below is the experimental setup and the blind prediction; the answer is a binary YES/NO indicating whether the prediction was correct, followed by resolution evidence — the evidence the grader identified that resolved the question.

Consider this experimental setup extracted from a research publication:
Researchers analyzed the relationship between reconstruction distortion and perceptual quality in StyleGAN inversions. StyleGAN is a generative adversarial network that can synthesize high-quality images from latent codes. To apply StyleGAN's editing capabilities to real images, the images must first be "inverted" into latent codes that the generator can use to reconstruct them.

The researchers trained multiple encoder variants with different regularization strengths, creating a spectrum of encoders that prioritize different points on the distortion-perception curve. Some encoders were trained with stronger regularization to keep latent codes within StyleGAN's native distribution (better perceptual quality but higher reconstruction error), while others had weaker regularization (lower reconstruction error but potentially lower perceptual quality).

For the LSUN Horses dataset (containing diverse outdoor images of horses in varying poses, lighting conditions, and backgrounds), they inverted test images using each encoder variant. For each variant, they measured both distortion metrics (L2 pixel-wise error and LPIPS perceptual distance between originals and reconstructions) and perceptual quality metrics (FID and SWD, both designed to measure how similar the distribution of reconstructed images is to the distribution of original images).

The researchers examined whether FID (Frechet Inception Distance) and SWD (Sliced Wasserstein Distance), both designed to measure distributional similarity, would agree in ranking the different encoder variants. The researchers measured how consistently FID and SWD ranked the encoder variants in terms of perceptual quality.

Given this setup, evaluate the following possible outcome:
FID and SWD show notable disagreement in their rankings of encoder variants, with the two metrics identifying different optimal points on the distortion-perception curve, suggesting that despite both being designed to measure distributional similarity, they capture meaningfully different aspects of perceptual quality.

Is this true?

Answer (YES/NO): YES